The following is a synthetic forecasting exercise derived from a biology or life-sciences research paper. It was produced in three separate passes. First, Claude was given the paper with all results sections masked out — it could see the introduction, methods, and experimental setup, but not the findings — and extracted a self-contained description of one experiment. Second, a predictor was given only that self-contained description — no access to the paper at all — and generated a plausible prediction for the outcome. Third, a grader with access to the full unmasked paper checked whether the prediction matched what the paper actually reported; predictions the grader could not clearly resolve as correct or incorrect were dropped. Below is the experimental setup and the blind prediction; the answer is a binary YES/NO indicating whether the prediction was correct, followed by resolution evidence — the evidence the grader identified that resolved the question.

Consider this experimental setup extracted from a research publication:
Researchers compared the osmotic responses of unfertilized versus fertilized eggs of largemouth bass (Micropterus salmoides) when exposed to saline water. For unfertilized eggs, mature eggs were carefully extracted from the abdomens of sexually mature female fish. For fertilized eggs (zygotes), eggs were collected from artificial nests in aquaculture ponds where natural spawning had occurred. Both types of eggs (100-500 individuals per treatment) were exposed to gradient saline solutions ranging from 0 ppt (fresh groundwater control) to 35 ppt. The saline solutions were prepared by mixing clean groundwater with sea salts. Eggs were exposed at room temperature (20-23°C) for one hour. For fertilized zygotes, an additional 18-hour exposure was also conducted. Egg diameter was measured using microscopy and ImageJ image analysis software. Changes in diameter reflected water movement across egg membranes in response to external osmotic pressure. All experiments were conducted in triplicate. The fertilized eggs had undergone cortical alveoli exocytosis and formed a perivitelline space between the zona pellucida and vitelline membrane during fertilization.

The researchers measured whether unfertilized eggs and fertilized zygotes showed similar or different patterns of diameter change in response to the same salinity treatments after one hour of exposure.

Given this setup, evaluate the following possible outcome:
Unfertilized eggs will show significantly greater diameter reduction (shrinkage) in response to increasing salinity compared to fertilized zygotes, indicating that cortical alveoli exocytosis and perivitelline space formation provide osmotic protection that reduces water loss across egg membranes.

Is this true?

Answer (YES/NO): NO